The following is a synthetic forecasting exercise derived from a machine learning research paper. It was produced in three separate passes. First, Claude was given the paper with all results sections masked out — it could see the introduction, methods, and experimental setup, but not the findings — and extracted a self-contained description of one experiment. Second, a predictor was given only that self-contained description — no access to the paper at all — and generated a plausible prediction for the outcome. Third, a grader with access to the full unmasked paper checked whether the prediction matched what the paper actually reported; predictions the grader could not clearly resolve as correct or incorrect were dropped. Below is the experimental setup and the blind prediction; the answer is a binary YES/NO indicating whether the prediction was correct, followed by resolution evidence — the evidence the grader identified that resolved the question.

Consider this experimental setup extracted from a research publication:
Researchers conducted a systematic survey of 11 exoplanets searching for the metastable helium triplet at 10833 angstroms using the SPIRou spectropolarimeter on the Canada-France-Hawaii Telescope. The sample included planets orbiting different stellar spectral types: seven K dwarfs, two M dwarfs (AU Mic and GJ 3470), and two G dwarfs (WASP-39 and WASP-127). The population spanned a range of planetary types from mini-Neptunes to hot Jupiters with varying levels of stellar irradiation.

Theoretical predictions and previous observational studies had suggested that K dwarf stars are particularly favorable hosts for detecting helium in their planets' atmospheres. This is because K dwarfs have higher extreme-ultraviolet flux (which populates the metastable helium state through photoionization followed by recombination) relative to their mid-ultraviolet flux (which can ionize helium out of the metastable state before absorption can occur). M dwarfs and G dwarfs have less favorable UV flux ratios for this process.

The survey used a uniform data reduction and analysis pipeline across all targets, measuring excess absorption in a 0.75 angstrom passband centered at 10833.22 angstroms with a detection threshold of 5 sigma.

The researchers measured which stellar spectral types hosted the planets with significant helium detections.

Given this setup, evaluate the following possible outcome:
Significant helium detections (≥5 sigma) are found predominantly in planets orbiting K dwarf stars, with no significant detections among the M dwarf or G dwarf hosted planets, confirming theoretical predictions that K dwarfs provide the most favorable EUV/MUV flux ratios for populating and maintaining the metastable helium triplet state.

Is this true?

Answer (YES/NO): YES